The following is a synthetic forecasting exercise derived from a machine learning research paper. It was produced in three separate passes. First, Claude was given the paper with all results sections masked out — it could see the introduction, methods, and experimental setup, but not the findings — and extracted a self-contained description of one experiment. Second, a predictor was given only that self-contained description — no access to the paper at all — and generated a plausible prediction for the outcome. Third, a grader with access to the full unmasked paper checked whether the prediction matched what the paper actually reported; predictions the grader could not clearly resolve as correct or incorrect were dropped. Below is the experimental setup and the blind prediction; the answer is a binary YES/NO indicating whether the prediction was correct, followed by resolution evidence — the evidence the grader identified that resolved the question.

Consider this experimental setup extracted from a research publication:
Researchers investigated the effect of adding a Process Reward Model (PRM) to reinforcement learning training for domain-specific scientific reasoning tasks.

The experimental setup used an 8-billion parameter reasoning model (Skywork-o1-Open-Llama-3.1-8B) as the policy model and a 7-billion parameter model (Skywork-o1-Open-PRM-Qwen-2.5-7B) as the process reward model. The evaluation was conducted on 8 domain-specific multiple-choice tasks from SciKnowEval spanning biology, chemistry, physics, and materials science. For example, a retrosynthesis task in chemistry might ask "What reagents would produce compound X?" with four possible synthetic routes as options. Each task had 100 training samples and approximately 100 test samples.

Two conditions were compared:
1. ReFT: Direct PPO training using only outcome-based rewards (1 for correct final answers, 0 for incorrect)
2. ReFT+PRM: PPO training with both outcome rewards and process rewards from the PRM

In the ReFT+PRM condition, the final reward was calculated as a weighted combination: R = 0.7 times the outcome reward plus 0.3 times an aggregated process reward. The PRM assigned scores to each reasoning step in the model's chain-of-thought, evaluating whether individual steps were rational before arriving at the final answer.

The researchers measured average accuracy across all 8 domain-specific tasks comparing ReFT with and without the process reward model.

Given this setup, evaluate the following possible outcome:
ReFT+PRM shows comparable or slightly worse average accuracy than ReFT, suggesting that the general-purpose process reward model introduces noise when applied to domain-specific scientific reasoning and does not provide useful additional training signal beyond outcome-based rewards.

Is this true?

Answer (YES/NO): NO